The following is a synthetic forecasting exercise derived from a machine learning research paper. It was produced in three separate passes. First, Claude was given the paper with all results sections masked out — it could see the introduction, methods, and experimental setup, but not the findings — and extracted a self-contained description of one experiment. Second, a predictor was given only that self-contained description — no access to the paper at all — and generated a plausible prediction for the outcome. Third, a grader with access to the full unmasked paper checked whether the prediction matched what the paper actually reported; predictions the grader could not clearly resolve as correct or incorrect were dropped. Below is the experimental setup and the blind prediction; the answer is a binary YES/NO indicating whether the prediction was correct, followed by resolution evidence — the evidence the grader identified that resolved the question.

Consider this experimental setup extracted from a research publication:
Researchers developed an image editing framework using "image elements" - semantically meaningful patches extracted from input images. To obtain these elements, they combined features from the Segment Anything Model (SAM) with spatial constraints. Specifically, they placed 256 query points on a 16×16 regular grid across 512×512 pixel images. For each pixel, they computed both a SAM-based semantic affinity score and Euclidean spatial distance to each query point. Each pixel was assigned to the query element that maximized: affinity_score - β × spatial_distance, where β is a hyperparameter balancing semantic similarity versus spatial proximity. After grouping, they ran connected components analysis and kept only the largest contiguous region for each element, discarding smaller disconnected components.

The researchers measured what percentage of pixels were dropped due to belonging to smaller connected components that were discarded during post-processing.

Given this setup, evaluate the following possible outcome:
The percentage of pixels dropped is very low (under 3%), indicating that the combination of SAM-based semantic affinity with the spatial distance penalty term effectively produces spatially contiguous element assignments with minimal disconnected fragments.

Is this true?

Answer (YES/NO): YES